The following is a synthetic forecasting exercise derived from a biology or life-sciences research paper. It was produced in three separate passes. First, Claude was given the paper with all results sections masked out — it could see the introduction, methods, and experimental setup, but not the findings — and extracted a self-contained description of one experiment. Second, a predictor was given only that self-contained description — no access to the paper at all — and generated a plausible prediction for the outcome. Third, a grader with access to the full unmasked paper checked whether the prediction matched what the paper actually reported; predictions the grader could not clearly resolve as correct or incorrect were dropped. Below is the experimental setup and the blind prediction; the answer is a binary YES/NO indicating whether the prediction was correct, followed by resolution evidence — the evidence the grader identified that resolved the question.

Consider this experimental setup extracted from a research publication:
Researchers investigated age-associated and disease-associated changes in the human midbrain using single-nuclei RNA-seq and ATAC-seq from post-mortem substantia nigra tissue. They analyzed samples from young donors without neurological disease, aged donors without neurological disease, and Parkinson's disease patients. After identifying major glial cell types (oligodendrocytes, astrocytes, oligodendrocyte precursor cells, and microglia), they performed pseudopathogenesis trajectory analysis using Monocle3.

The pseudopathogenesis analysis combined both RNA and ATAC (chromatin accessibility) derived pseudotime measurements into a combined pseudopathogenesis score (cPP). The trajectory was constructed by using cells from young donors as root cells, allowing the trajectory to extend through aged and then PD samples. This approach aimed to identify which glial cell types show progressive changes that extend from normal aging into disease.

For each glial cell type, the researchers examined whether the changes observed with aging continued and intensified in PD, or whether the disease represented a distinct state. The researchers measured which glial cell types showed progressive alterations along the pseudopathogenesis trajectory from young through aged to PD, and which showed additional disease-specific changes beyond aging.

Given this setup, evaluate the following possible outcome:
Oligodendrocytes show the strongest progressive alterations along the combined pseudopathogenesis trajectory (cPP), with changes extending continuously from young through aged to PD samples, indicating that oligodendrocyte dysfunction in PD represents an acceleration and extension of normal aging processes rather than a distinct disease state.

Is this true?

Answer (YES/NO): NO